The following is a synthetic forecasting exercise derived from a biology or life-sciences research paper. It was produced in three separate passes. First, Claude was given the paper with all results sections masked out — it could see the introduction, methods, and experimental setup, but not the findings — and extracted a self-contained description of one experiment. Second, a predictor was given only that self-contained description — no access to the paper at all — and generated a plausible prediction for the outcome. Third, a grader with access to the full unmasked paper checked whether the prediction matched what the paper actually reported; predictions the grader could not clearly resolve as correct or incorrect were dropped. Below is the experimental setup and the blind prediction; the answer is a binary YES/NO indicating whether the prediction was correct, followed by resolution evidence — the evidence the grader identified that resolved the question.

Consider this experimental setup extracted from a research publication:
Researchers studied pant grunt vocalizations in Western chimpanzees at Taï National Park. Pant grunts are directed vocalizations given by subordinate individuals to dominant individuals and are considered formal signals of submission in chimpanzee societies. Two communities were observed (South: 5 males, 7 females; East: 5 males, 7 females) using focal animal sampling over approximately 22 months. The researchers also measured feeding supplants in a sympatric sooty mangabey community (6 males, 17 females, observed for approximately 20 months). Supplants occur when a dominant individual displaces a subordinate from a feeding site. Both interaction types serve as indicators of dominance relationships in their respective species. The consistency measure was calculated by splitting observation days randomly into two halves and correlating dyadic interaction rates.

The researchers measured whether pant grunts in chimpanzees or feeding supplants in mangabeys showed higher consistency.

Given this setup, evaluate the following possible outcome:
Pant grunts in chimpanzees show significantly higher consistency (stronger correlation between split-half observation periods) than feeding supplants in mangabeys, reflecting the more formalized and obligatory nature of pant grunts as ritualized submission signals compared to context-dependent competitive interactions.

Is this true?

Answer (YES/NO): YES